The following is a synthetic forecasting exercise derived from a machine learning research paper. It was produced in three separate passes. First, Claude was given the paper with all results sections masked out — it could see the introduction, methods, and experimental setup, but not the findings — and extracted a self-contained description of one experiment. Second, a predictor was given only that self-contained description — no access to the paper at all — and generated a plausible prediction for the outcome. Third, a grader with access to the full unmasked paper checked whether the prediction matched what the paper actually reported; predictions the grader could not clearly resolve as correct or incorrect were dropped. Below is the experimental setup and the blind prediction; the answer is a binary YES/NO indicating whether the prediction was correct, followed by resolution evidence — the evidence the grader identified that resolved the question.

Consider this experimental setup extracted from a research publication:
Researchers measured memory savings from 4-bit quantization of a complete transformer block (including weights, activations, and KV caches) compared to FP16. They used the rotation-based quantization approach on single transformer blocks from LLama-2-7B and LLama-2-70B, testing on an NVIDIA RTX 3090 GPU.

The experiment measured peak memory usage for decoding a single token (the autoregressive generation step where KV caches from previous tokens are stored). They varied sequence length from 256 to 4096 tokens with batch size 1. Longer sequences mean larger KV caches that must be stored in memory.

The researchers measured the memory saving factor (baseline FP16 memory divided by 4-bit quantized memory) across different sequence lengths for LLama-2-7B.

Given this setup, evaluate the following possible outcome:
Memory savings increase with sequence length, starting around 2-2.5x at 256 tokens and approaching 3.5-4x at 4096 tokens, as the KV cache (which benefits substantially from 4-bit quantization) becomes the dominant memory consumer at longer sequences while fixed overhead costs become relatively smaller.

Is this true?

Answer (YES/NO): NO